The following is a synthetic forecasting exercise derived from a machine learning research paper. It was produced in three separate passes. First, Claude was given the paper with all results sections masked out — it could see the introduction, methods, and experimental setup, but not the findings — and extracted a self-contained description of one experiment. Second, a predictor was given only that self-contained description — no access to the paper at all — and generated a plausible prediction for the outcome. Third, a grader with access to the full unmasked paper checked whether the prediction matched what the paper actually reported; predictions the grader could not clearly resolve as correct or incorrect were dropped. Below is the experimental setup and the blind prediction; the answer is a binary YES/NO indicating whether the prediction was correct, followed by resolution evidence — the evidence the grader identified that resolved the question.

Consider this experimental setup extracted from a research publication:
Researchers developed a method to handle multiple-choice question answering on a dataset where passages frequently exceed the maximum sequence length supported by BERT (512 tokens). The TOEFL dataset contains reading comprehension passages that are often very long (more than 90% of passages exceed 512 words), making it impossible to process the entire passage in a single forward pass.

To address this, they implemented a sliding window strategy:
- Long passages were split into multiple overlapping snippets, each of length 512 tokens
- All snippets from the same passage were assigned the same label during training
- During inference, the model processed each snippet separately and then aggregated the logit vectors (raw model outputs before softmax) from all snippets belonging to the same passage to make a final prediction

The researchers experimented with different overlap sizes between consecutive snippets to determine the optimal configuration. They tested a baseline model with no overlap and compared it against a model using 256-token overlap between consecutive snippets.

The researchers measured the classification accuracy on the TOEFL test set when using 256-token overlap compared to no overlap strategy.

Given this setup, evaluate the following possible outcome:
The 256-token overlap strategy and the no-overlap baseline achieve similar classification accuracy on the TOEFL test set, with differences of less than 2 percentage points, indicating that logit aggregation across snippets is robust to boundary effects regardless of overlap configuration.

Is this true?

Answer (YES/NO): NO